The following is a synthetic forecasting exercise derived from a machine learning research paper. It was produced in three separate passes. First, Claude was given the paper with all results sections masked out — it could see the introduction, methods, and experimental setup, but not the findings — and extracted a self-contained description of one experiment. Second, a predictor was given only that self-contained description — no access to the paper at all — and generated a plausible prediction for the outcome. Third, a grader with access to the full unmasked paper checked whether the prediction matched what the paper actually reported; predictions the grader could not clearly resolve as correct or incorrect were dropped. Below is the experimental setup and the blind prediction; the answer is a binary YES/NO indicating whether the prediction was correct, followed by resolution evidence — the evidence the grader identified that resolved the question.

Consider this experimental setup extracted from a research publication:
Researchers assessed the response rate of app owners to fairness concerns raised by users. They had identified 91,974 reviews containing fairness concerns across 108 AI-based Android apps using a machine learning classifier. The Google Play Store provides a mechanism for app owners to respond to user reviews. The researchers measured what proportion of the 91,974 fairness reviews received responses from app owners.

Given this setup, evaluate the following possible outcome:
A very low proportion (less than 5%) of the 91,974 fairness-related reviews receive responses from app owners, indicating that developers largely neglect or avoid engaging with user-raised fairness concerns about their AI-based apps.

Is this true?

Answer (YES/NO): NO